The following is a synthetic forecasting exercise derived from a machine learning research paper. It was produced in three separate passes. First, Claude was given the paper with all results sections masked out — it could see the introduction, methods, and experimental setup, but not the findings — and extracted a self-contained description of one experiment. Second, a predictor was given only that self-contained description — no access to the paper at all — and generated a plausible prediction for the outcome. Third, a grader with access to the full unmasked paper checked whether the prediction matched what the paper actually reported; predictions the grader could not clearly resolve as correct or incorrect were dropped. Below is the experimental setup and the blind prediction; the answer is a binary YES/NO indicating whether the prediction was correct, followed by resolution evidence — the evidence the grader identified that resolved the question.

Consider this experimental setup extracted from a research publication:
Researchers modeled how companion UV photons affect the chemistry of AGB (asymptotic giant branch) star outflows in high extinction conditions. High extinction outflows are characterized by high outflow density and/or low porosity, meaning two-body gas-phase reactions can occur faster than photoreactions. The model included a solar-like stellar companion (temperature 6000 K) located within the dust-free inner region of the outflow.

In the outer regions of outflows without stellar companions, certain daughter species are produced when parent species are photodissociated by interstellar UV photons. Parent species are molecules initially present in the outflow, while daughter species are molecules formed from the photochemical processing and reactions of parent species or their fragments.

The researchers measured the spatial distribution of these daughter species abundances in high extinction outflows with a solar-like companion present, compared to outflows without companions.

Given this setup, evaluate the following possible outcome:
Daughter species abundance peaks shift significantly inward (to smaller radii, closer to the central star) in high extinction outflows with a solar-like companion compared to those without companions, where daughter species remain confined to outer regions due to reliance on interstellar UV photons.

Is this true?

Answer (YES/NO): YES